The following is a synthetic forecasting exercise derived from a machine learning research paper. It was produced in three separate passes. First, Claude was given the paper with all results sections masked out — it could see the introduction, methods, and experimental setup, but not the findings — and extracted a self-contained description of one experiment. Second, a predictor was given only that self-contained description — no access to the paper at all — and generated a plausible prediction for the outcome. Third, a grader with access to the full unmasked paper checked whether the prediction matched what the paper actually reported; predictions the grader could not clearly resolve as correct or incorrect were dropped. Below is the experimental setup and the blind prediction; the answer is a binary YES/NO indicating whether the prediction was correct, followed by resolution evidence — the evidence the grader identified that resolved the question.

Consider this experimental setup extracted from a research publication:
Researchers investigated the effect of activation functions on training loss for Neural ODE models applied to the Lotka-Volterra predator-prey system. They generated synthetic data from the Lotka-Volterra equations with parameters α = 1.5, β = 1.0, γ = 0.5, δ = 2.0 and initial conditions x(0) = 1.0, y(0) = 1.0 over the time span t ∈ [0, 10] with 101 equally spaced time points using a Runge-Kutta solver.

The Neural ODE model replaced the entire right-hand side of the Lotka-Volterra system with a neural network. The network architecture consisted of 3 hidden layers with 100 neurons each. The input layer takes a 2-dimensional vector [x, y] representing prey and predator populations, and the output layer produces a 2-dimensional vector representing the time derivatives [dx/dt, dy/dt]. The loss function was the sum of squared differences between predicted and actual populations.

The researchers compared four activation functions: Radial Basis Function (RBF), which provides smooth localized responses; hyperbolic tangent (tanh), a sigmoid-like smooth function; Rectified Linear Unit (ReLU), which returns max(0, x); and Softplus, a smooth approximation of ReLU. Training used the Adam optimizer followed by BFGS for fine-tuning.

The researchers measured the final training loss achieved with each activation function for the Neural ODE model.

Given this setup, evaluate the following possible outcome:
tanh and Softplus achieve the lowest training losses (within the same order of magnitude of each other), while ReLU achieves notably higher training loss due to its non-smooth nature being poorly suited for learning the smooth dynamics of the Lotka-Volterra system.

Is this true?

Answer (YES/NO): NO